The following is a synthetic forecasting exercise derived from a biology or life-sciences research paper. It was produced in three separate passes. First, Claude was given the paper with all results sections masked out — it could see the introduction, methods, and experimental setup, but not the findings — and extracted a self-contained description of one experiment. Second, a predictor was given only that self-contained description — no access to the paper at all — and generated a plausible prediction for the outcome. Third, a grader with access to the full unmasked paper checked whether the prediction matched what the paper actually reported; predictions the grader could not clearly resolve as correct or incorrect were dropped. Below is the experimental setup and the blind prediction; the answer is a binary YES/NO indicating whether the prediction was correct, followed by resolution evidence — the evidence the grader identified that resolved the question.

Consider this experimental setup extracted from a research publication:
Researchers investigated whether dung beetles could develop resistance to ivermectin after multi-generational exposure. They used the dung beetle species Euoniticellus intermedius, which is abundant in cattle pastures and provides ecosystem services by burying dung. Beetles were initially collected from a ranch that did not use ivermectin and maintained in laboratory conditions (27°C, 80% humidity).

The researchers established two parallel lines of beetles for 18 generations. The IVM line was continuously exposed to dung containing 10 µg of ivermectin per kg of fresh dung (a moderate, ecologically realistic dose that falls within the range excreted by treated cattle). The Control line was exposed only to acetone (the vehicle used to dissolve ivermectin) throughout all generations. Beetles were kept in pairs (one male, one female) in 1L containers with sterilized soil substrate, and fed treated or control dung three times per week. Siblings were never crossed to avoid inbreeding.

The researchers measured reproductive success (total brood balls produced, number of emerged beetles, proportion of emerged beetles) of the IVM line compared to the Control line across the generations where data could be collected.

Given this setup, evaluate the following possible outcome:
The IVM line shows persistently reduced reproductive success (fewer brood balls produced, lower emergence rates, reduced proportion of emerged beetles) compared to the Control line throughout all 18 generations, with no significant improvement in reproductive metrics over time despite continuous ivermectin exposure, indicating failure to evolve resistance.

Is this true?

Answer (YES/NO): YES